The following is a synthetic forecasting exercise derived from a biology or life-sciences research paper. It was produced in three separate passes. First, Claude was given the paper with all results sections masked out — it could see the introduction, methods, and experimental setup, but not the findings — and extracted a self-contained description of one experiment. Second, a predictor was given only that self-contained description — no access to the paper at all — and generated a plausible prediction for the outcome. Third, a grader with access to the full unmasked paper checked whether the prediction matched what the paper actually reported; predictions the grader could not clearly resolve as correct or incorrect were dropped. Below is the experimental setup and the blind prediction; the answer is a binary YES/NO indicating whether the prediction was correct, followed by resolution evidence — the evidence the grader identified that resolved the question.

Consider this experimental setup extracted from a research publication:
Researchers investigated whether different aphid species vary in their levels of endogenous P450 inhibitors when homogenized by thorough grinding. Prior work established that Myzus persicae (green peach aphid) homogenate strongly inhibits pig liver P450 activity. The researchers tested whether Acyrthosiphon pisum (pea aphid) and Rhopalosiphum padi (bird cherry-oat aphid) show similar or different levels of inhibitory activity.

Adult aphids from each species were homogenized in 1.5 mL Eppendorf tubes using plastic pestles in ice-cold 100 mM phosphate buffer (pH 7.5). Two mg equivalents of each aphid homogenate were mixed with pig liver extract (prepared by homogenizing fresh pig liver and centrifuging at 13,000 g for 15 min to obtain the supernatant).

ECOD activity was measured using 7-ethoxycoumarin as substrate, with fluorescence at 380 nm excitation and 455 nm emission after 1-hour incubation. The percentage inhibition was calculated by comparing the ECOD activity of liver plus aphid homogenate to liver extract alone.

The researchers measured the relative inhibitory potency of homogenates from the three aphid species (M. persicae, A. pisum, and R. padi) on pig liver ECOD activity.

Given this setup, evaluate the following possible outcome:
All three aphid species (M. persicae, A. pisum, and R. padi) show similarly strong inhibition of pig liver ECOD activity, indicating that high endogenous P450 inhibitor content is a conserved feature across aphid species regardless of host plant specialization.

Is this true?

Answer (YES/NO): NO